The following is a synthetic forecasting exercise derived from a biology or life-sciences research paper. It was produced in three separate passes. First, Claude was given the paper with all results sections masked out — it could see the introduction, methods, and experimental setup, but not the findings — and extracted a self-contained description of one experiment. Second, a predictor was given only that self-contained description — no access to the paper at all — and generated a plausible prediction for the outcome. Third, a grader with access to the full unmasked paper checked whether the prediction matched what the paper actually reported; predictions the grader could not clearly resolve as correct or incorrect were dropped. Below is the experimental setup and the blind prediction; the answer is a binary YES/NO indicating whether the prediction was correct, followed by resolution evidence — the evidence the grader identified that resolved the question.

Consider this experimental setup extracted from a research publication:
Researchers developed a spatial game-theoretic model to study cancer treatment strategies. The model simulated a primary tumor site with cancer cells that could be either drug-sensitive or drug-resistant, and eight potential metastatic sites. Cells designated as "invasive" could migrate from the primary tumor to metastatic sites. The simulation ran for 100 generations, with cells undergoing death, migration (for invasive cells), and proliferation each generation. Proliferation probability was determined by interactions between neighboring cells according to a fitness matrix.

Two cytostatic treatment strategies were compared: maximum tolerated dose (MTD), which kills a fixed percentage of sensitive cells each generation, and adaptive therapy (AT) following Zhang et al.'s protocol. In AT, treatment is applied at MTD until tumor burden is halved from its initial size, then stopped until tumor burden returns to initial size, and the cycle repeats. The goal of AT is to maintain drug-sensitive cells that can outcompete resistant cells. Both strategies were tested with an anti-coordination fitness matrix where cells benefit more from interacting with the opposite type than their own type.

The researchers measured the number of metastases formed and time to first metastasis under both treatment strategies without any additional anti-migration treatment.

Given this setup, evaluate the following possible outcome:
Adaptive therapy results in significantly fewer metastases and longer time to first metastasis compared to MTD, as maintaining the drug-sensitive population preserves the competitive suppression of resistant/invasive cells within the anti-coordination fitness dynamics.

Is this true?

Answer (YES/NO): NO